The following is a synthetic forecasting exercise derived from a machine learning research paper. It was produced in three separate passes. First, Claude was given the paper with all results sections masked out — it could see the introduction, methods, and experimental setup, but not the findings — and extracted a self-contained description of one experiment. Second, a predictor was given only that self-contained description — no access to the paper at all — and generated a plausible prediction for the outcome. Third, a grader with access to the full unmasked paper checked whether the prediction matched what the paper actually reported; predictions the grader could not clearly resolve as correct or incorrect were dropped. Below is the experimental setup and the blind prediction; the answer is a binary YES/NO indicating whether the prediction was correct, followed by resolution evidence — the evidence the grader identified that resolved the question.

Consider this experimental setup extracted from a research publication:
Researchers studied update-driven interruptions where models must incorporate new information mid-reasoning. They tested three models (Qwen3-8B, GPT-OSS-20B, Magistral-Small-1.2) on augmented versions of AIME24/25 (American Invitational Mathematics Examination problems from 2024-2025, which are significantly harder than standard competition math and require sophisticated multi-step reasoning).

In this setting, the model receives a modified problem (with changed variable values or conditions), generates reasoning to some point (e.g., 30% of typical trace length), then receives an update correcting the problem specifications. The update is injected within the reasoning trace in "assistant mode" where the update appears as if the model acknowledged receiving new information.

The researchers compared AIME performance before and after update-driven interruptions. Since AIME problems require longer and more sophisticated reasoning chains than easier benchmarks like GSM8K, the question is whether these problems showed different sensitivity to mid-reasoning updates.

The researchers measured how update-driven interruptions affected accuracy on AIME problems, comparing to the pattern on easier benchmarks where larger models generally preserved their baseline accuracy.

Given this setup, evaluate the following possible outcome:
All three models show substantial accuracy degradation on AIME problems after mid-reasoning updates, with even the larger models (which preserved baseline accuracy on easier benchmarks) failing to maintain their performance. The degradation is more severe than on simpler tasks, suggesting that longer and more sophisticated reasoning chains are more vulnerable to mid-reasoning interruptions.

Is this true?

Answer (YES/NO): YES